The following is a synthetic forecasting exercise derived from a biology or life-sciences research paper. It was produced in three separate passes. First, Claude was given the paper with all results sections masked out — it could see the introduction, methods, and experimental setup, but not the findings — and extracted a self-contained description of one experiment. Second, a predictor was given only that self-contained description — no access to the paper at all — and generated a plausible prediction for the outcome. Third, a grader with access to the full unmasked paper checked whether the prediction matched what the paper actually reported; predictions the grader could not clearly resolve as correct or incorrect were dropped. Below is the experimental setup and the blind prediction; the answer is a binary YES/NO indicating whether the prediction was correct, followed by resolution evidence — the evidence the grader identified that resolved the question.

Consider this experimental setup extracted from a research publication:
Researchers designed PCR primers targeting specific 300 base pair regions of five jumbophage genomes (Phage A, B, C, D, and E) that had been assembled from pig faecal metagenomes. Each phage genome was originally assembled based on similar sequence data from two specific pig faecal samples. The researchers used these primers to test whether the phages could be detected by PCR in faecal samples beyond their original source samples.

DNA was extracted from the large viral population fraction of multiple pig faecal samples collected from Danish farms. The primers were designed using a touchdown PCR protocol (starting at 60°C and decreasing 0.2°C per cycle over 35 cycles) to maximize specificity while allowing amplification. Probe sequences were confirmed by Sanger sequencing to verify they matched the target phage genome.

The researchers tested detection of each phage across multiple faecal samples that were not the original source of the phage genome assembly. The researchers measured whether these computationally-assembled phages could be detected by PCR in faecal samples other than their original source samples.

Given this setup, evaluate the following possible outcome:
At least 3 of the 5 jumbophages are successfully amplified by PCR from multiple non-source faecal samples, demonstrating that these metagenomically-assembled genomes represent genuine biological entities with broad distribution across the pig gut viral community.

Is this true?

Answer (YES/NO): YES